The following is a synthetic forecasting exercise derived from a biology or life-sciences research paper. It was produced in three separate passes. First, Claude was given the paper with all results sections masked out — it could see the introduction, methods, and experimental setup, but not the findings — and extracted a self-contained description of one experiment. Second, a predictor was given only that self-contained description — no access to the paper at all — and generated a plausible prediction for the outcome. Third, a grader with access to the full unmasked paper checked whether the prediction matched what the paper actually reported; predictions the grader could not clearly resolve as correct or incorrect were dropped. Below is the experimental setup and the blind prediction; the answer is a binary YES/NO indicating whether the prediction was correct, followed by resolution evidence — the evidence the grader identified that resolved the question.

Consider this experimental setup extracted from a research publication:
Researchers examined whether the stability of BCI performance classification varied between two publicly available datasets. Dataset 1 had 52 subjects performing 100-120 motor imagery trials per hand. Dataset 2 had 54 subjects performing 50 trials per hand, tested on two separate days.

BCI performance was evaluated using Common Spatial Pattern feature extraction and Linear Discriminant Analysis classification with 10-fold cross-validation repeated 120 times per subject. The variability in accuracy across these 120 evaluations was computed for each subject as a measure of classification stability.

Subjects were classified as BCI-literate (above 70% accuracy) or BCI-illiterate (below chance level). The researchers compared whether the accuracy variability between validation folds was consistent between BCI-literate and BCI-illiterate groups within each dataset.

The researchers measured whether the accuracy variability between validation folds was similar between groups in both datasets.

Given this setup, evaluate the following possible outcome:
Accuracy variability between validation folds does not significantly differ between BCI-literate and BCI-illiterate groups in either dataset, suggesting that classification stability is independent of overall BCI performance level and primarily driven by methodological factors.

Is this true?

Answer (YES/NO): NO